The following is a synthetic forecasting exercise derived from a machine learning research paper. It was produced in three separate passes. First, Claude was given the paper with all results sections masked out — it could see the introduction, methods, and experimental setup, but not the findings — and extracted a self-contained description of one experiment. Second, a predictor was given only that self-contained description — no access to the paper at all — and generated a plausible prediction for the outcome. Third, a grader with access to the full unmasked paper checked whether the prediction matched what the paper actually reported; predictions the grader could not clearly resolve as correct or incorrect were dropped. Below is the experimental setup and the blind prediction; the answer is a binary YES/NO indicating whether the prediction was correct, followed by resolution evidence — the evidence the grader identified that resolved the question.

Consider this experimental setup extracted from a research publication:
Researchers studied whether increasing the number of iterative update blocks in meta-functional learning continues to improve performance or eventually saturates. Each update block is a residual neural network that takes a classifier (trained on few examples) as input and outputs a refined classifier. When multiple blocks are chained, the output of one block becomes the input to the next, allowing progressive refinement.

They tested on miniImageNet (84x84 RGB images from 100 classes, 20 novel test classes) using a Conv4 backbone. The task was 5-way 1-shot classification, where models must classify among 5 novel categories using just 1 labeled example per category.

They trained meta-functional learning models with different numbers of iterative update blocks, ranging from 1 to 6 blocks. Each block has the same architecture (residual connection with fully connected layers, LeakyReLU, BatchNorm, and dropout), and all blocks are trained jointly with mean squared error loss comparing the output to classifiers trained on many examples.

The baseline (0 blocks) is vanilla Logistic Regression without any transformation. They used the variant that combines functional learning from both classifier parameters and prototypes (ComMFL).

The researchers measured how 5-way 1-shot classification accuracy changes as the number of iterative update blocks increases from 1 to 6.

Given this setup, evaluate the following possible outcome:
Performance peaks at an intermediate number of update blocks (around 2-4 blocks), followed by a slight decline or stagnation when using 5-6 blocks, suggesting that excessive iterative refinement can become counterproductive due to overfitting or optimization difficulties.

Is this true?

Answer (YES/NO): YES